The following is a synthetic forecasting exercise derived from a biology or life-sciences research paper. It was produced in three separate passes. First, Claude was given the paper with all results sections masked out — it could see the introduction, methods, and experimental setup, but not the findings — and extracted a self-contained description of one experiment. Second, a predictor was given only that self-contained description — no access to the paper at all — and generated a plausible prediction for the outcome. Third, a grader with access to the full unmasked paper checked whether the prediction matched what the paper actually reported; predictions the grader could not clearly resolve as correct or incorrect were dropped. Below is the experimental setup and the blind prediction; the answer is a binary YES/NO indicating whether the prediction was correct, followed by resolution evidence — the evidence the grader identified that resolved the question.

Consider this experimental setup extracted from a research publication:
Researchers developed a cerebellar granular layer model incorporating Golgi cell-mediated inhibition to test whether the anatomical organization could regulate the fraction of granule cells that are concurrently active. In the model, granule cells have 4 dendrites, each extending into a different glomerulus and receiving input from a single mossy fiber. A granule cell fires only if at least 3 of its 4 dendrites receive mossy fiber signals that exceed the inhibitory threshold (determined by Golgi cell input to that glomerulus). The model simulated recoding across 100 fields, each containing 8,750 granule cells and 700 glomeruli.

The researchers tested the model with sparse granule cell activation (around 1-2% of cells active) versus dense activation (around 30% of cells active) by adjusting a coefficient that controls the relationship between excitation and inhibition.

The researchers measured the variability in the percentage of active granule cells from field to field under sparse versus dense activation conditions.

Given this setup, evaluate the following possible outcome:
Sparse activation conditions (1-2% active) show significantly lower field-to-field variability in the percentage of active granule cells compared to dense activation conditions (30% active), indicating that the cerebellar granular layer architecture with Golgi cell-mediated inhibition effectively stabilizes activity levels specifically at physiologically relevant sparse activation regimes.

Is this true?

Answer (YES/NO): YES